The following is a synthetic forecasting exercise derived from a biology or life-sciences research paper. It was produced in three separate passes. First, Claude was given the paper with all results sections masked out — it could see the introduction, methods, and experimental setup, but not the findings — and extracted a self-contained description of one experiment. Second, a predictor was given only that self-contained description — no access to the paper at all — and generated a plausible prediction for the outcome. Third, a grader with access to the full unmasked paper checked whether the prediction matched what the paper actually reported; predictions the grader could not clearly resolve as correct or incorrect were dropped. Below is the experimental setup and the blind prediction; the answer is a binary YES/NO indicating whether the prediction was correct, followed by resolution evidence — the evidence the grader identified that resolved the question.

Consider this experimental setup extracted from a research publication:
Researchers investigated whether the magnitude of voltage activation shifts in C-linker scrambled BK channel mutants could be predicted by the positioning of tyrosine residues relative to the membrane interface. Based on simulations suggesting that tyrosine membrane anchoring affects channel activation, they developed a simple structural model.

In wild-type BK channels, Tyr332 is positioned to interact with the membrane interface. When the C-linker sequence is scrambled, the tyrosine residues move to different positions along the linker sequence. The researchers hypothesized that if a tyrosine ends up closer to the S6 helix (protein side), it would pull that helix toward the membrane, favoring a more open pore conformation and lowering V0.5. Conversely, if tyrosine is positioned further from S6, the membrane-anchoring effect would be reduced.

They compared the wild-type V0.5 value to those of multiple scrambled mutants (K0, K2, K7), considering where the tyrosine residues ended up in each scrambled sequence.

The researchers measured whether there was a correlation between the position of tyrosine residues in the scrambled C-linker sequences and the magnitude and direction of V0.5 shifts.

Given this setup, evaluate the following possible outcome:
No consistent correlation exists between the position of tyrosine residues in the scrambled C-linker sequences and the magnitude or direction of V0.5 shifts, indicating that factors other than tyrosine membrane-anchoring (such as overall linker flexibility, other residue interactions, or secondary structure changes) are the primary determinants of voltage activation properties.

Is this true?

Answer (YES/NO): NO